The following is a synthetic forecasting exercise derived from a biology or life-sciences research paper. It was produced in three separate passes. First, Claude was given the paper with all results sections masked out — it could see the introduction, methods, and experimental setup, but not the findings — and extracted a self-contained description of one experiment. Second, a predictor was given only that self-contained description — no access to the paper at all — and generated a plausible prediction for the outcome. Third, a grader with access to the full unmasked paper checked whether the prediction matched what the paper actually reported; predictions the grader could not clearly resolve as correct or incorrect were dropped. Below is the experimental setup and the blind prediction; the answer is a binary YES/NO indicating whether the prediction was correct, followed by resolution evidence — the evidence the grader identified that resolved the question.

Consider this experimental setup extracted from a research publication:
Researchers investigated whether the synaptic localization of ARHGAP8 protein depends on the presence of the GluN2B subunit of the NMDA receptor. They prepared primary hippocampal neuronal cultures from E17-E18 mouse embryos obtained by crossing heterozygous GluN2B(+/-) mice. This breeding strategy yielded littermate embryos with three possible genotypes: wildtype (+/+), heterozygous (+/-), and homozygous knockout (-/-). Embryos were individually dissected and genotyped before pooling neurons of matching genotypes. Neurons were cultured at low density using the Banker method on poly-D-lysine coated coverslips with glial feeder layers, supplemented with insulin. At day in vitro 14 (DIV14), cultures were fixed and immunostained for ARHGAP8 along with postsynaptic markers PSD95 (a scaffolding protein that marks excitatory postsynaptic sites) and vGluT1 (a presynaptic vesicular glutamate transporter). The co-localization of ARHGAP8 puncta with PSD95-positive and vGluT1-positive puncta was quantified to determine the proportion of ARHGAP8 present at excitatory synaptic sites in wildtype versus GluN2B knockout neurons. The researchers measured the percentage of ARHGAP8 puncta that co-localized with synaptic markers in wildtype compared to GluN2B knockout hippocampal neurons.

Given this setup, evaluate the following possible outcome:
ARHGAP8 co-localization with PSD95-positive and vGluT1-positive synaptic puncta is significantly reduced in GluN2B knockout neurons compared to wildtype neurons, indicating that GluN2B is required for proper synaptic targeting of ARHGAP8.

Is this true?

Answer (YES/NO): YES